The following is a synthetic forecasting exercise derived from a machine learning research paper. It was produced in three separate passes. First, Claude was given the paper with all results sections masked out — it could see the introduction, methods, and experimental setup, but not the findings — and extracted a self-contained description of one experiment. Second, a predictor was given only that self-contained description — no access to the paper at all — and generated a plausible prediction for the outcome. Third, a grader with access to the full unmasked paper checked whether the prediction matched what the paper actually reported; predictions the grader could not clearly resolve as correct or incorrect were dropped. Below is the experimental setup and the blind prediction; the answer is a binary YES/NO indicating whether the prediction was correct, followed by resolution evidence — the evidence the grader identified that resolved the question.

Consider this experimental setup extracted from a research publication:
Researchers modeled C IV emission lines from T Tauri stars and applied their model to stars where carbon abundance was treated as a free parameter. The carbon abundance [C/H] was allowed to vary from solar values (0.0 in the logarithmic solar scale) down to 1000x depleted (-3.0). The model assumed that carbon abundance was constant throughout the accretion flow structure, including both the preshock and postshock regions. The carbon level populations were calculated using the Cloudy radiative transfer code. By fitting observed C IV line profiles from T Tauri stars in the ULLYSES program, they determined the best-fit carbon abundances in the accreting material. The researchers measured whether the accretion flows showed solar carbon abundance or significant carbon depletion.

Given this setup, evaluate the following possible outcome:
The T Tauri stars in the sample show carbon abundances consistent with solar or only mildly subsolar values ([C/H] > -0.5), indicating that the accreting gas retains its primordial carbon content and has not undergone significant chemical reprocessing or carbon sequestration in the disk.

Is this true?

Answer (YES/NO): NO